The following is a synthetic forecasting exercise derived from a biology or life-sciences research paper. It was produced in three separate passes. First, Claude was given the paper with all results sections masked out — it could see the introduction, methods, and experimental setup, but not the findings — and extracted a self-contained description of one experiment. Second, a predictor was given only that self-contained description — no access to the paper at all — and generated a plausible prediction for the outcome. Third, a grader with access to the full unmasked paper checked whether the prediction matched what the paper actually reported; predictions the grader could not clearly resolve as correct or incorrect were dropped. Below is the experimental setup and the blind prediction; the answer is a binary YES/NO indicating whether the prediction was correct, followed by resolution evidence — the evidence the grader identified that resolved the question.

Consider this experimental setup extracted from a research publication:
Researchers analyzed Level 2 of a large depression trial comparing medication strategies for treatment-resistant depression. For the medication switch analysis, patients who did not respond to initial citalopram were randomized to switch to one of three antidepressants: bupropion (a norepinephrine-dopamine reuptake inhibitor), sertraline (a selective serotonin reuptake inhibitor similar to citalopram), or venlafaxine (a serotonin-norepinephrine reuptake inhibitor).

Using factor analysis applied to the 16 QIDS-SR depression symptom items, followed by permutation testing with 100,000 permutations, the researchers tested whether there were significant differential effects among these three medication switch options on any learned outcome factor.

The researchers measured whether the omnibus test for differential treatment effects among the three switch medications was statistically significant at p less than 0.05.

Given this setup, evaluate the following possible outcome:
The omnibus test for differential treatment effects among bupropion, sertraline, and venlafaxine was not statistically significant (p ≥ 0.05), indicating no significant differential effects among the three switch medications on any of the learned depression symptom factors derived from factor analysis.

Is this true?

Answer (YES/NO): YES